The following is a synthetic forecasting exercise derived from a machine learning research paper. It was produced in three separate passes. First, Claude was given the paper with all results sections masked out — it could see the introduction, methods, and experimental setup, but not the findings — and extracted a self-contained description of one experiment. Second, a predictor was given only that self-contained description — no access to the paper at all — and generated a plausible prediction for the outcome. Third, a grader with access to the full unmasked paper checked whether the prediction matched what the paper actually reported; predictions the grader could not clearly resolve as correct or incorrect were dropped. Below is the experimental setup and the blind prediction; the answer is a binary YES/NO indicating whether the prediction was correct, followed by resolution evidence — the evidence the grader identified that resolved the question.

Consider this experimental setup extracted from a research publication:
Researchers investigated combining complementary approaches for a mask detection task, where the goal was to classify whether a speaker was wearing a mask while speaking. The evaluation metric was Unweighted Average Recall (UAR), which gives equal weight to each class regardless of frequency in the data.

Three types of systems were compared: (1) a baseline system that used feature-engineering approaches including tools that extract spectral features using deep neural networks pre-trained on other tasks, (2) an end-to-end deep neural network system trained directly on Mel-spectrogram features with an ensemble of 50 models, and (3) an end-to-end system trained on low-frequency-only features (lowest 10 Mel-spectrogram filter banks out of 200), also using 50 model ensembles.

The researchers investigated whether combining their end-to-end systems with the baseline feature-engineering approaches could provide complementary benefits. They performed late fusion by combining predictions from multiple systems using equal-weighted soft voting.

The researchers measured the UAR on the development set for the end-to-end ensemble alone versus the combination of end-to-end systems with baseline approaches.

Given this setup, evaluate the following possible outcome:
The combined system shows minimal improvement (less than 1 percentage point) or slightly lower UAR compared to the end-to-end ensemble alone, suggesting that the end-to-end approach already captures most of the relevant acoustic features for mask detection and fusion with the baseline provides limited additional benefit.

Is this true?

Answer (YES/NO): NO